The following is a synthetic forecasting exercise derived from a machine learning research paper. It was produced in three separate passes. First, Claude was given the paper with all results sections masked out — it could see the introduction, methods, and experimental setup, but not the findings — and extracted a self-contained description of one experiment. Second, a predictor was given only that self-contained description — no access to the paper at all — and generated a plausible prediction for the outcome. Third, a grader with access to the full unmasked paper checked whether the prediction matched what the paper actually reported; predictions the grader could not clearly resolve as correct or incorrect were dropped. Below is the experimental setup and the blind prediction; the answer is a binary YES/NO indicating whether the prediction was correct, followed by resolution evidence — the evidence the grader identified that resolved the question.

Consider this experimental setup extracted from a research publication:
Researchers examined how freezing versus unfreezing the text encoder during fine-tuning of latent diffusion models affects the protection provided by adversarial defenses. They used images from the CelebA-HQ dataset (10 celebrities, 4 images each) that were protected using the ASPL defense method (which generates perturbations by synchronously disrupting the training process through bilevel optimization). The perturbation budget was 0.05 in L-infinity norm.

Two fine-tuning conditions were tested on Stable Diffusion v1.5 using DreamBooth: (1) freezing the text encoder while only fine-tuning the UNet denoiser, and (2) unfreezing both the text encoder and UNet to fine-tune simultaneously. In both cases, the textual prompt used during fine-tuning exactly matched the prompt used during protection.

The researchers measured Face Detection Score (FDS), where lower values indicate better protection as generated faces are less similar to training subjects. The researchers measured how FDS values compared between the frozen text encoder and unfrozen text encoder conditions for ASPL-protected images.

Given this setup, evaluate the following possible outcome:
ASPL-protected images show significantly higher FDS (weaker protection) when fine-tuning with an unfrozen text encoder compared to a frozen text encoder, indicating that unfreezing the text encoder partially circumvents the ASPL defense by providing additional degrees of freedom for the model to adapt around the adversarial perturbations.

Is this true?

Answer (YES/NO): NO